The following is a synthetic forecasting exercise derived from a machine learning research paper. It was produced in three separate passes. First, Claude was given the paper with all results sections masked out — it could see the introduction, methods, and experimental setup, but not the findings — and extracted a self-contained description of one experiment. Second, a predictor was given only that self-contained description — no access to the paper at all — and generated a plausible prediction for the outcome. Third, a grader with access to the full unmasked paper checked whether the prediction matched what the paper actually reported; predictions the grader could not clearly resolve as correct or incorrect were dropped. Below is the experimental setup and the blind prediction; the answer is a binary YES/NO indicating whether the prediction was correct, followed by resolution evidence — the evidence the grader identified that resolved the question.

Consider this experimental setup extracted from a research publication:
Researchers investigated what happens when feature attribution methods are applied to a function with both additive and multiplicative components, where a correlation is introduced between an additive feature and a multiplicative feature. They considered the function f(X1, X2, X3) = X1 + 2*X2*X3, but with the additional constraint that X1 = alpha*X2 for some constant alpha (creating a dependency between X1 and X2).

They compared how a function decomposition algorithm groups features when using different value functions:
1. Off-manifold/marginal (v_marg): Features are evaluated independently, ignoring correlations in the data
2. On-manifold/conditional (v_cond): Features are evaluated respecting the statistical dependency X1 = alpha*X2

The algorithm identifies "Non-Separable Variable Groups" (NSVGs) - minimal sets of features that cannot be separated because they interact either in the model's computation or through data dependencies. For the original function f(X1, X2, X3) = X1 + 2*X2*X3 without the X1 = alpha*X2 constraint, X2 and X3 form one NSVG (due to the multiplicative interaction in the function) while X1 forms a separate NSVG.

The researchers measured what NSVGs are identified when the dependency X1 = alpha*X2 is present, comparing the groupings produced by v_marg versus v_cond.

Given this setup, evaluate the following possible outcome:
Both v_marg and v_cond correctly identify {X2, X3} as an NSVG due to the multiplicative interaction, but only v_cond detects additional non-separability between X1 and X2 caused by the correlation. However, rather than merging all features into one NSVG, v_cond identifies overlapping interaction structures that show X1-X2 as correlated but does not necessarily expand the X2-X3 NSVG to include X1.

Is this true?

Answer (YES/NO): NO